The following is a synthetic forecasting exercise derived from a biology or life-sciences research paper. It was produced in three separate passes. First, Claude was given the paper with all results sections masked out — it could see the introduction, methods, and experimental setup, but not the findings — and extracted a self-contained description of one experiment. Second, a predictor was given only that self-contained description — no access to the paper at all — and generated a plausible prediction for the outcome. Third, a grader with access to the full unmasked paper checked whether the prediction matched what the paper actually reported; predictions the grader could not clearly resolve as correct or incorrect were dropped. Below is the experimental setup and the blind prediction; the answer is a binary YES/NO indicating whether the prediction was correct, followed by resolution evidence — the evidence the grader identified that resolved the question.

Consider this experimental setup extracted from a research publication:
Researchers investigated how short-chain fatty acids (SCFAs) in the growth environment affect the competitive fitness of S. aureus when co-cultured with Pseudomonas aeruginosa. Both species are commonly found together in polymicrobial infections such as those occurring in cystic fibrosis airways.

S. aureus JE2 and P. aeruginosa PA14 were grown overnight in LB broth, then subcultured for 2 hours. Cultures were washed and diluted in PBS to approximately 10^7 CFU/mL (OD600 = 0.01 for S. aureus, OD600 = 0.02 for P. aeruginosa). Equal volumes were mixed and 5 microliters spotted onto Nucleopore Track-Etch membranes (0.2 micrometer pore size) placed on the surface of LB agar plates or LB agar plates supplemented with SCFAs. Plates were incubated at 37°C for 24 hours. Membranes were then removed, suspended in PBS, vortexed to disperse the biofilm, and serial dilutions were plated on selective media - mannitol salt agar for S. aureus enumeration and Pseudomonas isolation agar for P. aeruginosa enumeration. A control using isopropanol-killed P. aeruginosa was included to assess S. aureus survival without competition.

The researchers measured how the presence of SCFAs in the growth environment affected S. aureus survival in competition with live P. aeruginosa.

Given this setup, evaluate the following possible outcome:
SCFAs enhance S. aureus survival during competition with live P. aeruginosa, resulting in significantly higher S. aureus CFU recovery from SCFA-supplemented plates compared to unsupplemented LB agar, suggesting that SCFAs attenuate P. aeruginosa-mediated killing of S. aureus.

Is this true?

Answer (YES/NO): NO